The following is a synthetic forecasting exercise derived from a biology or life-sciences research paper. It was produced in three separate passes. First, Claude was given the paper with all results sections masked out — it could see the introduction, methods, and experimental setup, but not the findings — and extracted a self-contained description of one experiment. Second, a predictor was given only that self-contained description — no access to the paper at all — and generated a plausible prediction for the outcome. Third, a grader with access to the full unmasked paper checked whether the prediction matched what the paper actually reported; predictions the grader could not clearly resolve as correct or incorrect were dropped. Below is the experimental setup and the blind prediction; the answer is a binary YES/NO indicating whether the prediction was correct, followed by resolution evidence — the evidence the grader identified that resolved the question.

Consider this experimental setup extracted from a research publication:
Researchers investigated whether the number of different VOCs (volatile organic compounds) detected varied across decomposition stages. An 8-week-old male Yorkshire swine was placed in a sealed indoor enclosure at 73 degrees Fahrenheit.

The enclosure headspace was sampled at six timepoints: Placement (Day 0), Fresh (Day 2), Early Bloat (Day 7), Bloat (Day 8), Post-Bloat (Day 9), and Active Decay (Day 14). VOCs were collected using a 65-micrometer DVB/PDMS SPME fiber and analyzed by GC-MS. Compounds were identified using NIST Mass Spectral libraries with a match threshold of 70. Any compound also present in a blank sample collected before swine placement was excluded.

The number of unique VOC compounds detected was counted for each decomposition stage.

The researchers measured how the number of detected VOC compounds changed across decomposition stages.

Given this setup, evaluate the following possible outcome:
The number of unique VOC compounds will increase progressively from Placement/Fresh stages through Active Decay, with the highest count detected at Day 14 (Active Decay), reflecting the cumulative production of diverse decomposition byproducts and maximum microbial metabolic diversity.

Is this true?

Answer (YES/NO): NO